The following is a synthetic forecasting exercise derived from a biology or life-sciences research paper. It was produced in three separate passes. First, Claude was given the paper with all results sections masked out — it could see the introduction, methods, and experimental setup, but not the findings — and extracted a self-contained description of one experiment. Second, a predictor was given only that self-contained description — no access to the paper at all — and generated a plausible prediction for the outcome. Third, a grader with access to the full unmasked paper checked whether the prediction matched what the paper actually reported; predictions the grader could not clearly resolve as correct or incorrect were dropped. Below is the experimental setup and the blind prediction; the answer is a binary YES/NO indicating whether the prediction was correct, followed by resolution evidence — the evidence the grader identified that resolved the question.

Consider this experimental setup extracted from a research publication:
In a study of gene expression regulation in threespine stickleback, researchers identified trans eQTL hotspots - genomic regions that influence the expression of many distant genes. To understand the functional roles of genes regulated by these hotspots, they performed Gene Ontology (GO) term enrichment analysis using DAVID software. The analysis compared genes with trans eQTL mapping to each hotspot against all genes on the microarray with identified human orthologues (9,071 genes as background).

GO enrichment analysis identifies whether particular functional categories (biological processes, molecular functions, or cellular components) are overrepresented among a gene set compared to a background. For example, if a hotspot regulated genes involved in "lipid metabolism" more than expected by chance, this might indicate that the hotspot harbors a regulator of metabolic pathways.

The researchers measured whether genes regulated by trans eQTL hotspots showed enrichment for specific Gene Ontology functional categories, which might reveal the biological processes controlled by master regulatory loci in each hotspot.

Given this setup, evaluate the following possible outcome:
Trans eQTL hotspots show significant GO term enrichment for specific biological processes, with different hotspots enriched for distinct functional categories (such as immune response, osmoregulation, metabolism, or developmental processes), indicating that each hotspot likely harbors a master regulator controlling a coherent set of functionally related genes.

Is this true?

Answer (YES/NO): NO